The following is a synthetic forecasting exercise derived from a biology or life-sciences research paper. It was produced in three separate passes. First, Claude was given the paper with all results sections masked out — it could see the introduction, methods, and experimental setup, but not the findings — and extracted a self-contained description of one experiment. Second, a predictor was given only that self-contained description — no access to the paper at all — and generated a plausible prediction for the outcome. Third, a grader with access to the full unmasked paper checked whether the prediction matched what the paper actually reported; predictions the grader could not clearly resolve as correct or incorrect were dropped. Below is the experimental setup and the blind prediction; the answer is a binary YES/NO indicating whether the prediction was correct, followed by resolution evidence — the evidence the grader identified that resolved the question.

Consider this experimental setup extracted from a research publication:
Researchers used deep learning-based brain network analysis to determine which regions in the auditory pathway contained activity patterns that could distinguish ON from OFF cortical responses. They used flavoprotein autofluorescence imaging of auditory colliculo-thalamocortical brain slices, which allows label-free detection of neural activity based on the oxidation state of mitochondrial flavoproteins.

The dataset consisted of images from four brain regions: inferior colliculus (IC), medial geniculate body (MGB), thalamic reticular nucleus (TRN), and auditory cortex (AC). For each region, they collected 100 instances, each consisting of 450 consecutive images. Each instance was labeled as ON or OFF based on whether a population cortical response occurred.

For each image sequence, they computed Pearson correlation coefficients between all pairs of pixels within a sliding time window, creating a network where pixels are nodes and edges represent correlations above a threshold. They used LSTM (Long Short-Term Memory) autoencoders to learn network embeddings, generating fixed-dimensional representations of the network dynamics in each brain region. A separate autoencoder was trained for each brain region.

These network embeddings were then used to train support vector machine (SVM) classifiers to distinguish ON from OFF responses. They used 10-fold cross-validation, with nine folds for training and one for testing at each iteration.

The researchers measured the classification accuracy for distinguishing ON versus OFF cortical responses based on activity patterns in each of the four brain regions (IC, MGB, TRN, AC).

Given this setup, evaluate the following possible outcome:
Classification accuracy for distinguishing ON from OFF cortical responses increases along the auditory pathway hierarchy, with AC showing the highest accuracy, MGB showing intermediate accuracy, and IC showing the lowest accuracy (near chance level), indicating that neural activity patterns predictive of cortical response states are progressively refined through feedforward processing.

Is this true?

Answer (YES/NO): NO